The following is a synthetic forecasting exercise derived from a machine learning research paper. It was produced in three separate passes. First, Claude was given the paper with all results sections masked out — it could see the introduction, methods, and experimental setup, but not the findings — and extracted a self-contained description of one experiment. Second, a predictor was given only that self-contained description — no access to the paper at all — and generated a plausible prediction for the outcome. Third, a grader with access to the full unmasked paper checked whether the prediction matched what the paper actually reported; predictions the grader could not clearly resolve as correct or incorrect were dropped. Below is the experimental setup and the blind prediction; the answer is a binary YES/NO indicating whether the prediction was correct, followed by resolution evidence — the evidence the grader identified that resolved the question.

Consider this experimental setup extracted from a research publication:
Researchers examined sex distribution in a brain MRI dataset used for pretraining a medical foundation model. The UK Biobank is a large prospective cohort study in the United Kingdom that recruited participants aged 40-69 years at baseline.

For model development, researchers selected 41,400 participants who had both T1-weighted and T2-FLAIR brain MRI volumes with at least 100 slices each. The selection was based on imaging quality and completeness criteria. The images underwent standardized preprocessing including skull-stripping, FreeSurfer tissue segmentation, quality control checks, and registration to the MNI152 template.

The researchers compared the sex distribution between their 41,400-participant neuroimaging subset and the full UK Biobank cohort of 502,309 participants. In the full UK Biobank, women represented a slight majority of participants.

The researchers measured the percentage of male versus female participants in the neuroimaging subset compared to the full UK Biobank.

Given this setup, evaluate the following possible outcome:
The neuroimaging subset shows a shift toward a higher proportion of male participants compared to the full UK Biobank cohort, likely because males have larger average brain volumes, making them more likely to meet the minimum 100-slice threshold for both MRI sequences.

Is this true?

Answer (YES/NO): YES